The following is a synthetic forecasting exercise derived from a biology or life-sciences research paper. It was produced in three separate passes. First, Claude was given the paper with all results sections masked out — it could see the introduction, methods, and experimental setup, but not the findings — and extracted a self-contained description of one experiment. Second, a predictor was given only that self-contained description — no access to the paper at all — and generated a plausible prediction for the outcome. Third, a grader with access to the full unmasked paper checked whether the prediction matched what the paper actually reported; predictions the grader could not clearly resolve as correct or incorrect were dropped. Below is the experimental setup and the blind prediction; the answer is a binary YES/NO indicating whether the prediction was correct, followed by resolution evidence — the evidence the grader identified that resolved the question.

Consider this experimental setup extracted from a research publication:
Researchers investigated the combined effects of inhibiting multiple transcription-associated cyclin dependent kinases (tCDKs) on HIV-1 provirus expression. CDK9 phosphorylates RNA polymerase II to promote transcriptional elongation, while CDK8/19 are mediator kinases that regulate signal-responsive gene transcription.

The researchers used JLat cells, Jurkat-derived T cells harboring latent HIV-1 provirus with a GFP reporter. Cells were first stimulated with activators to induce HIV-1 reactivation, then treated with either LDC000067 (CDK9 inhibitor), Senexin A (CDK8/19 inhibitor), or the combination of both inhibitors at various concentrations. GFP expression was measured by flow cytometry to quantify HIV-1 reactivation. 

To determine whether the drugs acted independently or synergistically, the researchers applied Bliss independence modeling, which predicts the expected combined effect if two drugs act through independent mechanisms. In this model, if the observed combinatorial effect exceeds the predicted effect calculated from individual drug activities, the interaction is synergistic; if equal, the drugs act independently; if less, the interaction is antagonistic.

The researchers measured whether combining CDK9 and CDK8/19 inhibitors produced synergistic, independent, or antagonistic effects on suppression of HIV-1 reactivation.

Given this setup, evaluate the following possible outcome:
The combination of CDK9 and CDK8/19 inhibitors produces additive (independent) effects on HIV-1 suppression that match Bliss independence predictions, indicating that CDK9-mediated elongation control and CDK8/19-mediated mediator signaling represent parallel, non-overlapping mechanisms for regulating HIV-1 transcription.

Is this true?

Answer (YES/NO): NO